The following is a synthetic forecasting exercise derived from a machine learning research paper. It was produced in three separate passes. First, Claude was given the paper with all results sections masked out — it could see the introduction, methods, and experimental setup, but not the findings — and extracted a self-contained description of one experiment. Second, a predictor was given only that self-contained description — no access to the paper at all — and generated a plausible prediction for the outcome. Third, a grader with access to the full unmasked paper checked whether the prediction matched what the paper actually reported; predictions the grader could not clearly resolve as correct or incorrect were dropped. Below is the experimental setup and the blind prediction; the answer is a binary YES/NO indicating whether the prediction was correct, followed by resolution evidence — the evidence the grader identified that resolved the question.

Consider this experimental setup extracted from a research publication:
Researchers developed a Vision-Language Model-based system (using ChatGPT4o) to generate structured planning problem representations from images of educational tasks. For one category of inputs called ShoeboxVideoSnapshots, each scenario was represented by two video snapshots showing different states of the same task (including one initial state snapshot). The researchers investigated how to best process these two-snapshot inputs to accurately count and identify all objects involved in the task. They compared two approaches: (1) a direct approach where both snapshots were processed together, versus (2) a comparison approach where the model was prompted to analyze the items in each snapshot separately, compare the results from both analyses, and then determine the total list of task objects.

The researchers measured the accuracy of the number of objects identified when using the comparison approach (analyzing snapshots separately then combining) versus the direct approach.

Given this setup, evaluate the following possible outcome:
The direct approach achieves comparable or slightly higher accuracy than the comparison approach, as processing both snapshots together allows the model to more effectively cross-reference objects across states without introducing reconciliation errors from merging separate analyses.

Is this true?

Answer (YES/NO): NO